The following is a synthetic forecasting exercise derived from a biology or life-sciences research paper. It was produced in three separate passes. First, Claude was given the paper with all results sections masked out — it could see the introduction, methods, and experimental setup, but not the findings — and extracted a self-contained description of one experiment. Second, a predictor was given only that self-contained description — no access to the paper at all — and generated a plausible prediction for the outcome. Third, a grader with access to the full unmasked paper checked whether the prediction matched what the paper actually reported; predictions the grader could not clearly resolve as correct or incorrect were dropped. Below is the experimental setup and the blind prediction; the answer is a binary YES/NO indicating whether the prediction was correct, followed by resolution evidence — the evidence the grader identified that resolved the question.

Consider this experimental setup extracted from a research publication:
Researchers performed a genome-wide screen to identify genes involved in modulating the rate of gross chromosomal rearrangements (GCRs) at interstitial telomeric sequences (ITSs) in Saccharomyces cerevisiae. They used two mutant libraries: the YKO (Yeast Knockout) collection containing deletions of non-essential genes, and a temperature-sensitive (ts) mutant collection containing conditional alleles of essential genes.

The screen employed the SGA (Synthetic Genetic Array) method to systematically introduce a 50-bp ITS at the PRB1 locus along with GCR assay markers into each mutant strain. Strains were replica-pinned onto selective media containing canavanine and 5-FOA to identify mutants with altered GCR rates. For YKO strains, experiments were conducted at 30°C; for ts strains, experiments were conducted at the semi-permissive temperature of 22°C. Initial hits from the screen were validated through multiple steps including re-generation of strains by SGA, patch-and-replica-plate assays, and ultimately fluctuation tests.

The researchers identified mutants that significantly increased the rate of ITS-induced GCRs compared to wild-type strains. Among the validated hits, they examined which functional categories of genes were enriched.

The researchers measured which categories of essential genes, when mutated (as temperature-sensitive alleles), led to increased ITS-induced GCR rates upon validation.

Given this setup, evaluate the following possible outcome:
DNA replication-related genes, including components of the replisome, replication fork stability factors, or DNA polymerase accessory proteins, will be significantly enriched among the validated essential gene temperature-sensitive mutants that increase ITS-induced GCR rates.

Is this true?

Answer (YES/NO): YES